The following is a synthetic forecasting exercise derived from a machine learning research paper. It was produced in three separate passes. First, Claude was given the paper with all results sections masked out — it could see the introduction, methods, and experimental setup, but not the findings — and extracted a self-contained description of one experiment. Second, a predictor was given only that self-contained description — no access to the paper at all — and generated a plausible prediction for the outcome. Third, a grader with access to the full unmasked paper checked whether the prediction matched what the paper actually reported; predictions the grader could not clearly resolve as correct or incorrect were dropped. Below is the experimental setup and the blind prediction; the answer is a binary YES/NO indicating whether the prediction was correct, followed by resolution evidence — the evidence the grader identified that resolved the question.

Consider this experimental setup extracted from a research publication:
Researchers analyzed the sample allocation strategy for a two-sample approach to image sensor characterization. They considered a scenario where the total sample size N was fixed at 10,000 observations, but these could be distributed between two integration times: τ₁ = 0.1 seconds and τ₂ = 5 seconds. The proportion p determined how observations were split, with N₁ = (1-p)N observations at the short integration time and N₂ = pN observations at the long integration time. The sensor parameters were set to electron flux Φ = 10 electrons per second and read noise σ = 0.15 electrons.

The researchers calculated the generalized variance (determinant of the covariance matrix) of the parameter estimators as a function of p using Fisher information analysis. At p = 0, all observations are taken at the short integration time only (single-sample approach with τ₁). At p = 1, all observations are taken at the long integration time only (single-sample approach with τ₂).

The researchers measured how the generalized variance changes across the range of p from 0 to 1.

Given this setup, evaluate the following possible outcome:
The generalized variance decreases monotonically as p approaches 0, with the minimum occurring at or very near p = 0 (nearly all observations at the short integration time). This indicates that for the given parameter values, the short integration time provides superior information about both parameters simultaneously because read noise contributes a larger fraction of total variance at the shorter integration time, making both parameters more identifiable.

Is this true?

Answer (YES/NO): NO